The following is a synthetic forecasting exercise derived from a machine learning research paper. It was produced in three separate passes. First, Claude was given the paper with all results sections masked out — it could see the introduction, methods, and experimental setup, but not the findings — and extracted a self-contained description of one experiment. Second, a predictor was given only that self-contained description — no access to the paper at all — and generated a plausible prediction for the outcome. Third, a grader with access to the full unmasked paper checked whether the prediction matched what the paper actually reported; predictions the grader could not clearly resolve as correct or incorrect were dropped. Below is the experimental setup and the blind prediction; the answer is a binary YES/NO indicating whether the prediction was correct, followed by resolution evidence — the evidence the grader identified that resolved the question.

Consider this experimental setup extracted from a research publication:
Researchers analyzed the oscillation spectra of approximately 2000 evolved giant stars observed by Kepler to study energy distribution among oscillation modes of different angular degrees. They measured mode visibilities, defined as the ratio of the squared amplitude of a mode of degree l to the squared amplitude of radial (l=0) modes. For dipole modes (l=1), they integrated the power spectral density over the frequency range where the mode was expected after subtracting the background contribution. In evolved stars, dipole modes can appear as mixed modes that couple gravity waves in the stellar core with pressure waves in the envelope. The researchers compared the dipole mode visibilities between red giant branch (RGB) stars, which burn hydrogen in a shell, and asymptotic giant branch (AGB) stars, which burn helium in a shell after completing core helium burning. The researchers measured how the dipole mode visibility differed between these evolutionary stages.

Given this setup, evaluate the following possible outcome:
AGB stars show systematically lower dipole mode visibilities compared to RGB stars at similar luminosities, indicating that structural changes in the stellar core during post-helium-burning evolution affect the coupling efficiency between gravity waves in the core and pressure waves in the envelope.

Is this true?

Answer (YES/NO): NO